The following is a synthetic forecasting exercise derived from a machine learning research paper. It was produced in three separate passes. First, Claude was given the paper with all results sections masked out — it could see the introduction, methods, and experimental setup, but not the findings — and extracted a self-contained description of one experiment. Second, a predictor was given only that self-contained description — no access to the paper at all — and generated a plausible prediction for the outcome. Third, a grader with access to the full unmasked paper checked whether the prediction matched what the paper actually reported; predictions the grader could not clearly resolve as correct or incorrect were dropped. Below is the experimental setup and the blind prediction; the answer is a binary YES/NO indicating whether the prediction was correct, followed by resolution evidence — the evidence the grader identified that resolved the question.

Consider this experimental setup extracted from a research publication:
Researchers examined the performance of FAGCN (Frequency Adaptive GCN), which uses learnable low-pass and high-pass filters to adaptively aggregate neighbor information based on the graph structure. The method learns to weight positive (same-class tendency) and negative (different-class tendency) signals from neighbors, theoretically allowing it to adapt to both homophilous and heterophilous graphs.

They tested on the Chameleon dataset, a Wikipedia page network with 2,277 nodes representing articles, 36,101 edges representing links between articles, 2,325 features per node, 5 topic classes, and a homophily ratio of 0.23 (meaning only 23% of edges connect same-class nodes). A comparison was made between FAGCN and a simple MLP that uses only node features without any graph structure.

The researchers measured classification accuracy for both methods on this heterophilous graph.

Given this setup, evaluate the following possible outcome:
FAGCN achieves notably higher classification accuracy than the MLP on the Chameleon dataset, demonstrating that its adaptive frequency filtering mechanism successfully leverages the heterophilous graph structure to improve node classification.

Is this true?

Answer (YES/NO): NO